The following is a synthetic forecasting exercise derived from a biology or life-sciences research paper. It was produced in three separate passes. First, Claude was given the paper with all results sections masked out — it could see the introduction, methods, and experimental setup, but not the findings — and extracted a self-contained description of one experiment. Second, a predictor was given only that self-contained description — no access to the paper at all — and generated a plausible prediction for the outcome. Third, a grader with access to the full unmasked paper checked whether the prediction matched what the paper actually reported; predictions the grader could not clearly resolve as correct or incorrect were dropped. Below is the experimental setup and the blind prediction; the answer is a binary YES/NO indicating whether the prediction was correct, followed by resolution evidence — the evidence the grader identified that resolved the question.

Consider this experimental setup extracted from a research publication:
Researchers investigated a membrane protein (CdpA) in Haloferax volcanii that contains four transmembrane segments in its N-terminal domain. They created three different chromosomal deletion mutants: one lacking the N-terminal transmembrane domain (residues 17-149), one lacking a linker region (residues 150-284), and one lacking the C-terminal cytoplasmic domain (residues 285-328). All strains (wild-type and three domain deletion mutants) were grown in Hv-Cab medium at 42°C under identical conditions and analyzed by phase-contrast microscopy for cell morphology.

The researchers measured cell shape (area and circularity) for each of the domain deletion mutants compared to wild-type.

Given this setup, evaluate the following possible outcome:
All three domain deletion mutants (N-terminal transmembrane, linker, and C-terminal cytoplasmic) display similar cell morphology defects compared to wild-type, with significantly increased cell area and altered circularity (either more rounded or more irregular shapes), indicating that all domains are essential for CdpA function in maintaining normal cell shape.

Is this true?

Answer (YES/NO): NO